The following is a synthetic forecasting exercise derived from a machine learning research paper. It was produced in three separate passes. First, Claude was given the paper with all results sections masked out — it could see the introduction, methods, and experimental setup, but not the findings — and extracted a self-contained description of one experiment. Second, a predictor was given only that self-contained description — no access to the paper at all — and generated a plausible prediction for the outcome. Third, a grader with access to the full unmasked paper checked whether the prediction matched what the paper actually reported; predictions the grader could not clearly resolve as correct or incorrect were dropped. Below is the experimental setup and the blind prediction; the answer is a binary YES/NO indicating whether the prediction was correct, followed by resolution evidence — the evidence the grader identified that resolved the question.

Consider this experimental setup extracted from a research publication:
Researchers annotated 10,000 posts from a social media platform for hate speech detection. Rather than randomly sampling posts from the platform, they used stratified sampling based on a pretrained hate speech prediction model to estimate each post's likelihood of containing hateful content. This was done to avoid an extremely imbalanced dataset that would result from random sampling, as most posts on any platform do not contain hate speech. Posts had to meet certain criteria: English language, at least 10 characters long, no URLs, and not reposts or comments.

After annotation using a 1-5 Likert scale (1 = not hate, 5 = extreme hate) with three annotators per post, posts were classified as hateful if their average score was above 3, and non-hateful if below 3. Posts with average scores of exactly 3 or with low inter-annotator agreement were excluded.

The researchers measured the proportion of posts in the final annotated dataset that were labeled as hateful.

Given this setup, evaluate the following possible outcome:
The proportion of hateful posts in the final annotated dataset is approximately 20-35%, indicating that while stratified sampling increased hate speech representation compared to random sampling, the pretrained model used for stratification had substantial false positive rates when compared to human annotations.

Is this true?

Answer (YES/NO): YES